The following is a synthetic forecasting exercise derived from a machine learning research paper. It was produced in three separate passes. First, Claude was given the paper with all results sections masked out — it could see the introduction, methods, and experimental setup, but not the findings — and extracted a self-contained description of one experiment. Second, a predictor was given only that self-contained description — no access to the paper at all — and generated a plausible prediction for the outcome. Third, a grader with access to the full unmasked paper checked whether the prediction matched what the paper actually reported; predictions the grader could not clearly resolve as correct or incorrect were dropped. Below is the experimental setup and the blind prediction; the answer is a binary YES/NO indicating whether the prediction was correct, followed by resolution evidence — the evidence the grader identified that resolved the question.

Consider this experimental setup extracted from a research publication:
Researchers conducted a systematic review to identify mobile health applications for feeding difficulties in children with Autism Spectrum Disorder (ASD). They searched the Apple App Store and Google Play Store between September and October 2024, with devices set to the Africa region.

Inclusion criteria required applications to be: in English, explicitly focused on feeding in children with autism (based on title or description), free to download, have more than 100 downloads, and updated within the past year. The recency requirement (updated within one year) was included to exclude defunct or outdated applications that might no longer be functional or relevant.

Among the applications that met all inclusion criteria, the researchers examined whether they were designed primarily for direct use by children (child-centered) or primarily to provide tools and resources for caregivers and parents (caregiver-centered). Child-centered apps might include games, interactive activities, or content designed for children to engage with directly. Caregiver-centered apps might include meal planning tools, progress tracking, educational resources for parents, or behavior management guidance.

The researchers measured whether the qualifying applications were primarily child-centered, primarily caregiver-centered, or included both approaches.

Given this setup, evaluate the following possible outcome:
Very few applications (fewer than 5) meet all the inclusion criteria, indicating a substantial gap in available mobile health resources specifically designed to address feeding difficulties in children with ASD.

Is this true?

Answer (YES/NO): YES